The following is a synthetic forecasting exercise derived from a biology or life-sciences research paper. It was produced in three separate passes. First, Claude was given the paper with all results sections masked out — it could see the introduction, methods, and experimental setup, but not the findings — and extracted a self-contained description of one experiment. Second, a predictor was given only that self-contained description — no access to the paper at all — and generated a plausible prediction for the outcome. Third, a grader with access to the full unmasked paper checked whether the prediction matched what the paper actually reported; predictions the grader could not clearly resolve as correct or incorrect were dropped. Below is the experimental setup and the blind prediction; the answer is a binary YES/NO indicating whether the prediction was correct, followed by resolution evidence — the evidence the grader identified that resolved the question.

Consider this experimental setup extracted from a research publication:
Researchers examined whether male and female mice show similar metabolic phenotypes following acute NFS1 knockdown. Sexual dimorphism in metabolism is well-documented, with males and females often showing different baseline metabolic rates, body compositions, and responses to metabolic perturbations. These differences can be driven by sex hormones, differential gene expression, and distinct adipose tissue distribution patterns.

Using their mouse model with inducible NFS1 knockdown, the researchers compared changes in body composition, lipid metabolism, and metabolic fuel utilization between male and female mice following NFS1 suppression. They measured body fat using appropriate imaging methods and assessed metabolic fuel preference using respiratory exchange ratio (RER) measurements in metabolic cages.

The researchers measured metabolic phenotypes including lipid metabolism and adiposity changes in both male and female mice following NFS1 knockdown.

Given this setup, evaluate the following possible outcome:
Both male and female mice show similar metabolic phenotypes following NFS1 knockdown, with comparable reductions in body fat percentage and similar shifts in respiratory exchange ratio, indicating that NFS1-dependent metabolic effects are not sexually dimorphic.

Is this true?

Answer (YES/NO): YES